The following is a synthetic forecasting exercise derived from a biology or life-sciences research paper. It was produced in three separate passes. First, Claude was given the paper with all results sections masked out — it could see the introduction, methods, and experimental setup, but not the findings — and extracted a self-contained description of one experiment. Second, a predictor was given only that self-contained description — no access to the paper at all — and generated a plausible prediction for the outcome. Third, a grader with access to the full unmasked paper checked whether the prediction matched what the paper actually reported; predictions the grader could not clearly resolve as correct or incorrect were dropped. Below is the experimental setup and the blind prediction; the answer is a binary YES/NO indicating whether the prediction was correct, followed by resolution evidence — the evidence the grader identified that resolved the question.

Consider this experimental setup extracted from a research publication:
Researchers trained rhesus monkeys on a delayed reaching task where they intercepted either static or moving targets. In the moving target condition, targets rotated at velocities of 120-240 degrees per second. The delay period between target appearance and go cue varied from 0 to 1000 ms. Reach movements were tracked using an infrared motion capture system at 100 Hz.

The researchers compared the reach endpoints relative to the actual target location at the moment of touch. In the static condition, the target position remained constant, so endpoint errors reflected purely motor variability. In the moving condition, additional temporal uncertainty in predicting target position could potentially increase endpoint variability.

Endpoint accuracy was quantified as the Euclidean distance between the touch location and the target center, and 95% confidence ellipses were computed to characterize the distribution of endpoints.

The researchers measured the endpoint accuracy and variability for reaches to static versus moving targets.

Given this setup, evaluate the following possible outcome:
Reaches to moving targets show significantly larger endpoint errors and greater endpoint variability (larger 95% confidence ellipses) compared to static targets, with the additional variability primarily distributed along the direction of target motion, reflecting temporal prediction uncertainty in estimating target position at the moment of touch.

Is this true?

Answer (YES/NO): NO